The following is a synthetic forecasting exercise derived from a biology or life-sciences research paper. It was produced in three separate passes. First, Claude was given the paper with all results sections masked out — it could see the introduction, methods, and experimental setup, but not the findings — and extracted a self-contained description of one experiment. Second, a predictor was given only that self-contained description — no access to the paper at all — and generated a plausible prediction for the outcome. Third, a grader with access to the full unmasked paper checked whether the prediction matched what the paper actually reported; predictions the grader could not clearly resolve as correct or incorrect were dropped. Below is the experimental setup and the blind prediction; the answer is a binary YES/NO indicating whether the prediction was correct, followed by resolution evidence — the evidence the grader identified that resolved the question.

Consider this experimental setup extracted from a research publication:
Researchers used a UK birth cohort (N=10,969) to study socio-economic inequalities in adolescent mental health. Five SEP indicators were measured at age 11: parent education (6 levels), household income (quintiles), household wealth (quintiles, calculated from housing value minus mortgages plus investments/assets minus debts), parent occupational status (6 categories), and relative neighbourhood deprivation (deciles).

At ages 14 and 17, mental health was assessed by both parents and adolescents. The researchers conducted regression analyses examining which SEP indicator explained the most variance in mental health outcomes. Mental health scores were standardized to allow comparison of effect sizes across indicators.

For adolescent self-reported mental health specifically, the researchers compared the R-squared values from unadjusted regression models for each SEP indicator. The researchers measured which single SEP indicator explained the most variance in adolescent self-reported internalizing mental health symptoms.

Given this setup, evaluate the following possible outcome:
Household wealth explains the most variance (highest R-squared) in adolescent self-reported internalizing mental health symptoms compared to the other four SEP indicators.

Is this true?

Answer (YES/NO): YES